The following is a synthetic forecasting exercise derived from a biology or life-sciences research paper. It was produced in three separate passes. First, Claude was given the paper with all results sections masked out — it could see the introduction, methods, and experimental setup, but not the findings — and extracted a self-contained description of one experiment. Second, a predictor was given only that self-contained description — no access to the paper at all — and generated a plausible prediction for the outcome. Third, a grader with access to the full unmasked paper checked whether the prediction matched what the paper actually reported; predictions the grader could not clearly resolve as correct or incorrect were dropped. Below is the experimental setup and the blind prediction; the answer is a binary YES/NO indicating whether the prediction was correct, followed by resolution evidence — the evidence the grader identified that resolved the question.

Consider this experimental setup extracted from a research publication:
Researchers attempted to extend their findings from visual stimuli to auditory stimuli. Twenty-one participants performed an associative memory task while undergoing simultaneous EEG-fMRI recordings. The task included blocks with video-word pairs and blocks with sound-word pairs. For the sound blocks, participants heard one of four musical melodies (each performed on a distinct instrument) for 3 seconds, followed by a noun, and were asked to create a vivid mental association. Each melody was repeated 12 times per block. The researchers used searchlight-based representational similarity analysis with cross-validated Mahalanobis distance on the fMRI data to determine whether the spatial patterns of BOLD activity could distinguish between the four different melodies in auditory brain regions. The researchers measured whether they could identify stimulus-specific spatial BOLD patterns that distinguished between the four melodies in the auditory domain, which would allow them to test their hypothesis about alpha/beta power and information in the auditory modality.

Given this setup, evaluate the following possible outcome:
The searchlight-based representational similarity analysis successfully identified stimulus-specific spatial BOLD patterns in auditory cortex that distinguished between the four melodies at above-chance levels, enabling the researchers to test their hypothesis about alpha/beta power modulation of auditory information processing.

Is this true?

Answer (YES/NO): NO